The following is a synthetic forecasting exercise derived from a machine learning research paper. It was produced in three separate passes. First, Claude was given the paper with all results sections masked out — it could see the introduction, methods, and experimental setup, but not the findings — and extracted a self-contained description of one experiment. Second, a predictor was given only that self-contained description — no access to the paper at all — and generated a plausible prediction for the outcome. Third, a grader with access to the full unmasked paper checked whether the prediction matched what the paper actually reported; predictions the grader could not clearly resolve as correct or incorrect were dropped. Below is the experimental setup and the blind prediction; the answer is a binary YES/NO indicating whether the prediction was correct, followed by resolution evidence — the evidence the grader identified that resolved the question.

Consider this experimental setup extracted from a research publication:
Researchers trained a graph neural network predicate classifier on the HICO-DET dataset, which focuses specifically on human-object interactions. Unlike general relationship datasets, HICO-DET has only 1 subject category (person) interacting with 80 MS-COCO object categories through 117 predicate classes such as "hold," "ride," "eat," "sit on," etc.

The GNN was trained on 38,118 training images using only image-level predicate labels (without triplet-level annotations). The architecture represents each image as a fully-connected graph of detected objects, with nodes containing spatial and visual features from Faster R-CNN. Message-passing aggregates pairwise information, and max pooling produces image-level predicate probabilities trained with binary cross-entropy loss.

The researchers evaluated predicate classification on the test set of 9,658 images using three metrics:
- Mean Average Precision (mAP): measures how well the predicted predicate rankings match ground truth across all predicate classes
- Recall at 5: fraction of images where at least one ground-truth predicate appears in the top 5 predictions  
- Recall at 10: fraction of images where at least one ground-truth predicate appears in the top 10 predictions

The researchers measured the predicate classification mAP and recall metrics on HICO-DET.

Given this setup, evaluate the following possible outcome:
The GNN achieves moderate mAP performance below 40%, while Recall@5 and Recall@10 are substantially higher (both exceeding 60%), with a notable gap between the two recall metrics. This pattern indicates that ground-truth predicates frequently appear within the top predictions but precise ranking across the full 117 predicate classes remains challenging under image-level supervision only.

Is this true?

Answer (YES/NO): NO